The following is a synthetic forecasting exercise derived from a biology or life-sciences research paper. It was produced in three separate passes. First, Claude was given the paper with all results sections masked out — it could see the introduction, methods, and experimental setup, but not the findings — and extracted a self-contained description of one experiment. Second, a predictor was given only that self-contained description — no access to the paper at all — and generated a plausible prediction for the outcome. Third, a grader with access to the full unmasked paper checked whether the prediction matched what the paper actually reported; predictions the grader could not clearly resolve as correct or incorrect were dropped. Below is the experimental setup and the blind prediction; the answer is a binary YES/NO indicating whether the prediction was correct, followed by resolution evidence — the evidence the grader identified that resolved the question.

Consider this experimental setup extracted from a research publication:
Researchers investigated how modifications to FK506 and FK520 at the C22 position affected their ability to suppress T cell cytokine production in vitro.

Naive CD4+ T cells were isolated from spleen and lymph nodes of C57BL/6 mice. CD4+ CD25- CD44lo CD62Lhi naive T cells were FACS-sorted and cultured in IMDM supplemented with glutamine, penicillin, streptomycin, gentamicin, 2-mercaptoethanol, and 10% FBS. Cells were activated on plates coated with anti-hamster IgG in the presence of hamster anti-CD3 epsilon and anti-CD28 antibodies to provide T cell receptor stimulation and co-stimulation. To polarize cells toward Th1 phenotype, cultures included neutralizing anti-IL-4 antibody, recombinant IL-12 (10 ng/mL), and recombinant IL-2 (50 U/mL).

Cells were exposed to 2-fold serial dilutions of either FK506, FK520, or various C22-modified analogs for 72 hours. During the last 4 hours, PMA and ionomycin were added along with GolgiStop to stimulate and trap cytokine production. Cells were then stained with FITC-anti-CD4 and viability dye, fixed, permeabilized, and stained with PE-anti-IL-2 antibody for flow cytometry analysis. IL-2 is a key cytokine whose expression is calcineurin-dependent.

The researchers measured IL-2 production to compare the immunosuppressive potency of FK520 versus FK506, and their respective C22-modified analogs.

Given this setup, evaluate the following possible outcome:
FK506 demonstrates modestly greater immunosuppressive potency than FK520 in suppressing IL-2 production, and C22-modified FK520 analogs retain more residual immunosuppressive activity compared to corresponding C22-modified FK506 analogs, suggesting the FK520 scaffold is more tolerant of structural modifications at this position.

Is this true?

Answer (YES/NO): NO